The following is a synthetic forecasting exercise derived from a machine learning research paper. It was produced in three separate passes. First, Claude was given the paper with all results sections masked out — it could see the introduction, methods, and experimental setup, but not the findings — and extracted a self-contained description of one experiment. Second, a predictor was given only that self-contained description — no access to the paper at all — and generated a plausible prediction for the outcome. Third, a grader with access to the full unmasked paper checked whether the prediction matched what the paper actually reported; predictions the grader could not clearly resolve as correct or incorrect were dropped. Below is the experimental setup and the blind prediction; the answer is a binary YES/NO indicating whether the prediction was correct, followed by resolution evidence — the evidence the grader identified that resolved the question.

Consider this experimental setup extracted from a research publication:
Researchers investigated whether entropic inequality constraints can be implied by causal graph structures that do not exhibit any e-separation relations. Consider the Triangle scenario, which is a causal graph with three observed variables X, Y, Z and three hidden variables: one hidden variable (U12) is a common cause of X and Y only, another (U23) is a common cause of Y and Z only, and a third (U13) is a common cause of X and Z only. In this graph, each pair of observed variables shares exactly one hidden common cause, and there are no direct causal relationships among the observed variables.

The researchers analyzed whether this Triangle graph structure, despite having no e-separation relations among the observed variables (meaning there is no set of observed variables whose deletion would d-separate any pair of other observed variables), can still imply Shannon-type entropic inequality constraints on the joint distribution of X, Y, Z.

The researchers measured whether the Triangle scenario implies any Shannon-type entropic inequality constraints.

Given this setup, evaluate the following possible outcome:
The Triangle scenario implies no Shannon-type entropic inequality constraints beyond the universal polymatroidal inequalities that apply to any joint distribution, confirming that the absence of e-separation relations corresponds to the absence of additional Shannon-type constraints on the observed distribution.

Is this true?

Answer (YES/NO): NO